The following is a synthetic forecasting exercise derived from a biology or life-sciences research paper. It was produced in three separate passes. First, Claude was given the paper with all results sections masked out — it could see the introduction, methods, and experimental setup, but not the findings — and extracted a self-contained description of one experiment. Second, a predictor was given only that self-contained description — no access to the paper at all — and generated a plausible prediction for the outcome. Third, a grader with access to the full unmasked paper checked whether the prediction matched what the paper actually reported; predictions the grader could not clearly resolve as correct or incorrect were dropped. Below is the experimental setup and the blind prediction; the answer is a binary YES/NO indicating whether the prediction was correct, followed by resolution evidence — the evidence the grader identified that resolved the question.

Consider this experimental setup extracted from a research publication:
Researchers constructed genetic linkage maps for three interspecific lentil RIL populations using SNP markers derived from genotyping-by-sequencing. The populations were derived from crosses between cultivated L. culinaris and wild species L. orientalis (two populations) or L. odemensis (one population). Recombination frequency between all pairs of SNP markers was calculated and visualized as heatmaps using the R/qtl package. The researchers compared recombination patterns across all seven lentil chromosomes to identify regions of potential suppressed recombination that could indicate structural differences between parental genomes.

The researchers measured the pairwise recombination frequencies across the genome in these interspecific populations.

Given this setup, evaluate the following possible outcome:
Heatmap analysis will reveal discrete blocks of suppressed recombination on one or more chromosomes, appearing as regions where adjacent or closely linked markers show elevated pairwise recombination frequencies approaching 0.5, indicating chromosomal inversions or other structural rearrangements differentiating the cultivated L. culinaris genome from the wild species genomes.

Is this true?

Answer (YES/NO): NO